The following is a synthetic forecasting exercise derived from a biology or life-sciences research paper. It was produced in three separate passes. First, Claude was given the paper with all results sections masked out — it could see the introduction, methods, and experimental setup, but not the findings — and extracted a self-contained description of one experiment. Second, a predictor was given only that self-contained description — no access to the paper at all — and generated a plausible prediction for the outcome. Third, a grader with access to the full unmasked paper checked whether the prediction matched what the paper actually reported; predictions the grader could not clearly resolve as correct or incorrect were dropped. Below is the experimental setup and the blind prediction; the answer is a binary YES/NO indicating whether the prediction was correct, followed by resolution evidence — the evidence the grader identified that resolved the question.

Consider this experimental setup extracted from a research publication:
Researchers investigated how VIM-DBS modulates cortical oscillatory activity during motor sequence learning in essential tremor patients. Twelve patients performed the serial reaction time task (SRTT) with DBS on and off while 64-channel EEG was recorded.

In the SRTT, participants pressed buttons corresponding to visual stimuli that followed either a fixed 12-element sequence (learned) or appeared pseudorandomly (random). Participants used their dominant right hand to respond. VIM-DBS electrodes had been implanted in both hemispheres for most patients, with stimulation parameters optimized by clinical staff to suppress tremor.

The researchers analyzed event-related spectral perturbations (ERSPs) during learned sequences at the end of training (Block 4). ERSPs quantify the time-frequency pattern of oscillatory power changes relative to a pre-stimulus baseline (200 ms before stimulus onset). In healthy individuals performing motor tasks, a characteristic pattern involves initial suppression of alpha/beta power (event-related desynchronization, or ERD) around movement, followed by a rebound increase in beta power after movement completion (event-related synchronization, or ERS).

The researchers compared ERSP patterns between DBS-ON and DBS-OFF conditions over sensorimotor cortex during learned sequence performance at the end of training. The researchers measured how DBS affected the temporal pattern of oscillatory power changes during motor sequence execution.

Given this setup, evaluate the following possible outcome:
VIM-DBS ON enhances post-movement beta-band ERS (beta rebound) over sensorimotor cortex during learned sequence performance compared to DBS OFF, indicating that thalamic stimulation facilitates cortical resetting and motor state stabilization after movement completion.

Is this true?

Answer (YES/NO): NO